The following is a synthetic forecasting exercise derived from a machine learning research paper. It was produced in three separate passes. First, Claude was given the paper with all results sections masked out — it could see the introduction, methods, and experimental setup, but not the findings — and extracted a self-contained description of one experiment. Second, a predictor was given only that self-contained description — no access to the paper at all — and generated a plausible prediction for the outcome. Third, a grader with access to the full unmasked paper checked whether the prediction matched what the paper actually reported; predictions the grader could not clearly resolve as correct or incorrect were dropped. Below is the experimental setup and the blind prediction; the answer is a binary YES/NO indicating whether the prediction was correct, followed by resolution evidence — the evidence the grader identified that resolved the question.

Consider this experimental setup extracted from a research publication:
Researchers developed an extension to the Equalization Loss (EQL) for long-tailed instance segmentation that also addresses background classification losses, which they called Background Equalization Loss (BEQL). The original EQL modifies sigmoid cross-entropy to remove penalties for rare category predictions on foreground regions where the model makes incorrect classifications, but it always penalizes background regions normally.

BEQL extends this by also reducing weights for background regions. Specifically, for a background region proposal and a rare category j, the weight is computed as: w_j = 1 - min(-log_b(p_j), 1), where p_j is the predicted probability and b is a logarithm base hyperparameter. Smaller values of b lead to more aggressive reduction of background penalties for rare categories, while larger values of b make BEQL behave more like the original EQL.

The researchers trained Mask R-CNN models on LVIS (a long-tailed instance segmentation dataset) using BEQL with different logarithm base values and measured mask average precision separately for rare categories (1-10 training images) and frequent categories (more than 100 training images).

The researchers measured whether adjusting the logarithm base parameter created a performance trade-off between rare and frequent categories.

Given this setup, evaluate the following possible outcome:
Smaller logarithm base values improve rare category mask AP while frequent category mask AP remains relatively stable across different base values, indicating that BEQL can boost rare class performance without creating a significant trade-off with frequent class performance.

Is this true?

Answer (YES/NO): NO